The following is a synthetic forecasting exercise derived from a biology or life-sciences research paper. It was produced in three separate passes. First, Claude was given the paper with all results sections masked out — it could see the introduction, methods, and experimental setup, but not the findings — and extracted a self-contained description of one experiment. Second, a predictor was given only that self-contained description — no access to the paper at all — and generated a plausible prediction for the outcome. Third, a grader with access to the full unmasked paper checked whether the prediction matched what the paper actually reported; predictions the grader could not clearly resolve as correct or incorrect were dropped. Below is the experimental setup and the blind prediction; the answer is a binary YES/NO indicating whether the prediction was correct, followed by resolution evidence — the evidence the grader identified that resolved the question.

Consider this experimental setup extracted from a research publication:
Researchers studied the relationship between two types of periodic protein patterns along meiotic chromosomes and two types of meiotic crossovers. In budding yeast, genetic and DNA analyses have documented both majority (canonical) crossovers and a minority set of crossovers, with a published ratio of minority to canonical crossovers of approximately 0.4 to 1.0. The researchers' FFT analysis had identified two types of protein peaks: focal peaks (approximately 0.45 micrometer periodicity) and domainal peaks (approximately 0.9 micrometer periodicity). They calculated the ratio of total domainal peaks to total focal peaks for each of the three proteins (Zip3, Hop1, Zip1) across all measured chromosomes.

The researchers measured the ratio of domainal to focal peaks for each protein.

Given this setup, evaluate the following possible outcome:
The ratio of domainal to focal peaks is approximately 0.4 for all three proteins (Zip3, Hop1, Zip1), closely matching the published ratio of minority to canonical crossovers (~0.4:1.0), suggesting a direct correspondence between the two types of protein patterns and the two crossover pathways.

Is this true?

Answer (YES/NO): YES